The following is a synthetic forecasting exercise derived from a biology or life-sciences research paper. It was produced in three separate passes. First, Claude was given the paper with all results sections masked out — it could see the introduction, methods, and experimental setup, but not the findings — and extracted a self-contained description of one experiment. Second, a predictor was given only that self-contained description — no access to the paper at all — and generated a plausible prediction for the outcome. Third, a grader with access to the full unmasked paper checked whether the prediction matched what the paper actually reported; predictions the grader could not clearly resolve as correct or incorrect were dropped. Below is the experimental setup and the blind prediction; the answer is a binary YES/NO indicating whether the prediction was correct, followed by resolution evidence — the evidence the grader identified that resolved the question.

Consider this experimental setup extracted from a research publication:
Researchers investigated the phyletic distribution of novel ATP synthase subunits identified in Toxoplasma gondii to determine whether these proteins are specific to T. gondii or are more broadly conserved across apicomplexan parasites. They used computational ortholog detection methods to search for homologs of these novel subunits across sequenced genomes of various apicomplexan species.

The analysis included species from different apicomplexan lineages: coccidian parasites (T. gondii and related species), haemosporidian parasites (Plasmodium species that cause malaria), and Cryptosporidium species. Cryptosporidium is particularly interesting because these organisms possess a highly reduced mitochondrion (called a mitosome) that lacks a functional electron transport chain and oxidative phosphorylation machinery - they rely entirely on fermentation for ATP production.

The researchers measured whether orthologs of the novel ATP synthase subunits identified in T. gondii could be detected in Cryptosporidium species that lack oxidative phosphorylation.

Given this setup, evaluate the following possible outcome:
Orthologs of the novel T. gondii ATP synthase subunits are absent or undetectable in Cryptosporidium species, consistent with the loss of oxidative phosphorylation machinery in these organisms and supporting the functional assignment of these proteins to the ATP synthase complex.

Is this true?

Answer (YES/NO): NO